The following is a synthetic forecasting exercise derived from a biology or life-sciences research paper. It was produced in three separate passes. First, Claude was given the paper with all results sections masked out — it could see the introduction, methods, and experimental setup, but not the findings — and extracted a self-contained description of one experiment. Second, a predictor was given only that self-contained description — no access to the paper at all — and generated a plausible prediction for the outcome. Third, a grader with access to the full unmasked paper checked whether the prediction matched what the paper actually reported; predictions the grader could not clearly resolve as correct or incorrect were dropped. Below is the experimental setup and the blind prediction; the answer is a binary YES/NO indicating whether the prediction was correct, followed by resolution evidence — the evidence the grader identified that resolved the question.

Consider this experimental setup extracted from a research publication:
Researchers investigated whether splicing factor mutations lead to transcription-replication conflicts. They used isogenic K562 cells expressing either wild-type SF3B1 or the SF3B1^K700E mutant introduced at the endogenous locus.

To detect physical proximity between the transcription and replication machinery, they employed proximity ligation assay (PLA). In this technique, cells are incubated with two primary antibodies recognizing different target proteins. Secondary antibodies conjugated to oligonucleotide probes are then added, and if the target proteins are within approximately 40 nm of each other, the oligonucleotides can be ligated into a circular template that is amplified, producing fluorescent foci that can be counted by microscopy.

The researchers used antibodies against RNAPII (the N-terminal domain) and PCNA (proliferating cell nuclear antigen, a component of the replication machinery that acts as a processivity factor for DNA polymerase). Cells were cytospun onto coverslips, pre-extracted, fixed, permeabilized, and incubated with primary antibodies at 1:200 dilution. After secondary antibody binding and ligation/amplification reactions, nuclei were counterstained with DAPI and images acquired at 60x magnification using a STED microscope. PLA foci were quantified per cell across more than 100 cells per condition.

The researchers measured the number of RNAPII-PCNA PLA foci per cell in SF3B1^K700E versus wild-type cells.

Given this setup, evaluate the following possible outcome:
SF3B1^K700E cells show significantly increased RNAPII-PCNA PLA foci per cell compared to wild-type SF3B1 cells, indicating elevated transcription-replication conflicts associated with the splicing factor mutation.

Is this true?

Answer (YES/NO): YES